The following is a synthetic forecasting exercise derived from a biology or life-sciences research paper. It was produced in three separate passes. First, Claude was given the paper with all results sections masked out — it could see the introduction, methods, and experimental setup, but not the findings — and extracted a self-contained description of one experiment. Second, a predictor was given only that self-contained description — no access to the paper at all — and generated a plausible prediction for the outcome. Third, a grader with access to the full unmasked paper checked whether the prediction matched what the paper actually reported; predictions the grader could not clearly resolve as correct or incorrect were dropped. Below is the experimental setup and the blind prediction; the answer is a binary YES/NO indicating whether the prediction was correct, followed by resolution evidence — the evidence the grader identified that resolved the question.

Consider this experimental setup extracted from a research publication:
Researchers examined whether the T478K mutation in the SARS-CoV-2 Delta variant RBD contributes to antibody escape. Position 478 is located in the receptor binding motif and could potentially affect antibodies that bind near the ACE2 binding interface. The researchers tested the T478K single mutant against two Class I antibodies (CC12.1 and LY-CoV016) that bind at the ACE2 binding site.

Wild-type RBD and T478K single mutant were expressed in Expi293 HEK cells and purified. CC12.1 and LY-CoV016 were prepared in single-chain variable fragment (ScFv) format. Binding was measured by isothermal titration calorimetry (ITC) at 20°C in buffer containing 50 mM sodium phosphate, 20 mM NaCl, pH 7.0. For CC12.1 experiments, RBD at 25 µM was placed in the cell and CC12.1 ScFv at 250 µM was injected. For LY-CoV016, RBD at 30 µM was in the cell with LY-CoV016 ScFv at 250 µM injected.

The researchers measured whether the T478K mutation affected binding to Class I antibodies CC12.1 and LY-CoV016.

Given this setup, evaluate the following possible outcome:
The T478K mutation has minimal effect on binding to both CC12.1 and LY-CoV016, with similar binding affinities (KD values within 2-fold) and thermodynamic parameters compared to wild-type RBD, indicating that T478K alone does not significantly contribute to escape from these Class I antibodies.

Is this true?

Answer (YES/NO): YES